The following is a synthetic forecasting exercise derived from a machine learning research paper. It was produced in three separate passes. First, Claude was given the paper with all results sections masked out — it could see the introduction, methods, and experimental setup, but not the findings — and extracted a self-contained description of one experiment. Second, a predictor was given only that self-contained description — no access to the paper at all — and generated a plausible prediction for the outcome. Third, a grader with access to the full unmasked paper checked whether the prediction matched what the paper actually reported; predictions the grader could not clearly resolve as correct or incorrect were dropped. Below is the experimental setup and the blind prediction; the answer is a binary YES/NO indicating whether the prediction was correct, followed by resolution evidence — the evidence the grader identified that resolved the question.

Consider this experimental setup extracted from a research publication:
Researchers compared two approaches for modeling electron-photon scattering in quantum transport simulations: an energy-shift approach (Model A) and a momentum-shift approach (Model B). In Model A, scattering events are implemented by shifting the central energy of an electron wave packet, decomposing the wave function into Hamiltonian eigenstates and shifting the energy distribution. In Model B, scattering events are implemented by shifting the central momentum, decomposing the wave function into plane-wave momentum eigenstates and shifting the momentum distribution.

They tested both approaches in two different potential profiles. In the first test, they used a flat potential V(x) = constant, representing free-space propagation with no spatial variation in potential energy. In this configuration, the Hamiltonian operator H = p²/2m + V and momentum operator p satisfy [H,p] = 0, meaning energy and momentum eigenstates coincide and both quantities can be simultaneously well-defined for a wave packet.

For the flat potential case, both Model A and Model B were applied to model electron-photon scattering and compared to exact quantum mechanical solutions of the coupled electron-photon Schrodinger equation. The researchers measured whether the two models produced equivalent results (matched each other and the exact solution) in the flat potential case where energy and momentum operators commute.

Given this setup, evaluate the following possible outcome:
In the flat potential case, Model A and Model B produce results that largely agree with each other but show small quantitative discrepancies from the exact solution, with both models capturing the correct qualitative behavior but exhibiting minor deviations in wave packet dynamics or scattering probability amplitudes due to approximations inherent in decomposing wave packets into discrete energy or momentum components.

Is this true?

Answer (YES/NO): NO